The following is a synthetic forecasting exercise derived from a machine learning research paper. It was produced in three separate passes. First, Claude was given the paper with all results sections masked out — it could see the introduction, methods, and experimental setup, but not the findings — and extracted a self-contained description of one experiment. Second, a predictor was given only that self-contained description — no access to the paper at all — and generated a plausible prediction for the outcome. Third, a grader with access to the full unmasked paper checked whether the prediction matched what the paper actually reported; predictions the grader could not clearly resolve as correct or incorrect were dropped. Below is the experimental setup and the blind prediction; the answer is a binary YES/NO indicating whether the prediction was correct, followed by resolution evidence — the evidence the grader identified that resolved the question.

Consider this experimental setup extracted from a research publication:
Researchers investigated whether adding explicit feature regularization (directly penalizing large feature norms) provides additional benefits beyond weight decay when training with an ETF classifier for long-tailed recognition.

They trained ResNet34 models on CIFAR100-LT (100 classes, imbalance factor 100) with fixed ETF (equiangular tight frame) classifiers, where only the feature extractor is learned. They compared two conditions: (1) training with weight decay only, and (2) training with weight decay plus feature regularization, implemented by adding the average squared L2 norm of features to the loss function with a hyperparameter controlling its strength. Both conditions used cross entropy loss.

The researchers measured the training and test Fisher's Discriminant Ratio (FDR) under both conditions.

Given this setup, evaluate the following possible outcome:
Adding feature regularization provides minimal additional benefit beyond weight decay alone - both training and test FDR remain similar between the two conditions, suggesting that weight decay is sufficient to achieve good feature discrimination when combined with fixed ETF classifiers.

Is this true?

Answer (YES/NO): NO